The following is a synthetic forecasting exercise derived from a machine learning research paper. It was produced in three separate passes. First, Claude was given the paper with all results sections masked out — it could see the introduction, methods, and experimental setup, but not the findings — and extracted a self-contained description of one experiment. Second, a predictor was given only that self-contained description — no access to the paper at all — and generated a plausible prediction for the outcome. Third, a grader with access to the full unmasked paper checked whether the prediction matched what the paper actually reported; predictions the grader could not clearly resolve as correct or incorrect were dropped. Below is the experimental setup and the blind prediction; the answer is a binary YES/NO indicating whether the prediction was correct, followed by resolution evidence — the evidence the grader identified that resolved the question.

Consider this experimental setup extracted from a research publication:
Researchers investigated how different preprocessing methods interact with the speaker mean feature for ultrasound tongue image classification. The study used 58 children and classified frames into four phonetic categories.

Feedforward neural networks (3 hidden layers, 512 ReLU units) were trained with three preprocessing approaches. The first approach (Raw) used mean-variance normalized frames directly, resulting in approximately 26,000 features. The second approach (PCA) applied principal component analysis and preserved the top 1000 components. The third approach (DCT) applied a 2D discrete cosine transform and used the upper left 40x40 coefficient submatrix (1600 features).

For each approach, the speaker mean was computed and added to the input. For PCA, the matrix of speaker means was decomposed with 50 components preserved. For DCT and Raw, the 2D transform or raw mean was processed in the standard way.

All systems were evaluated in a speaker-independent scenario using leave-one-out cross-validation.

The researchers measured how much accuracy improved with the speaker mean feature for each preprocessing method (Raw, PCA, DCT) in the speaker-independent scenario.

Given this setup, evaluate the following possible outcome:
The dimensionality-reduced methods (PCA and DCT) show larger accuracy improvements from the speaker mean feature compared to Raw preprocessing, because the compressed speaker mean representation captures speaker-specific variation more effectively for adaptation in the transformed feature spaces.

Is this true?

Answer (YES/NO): NO